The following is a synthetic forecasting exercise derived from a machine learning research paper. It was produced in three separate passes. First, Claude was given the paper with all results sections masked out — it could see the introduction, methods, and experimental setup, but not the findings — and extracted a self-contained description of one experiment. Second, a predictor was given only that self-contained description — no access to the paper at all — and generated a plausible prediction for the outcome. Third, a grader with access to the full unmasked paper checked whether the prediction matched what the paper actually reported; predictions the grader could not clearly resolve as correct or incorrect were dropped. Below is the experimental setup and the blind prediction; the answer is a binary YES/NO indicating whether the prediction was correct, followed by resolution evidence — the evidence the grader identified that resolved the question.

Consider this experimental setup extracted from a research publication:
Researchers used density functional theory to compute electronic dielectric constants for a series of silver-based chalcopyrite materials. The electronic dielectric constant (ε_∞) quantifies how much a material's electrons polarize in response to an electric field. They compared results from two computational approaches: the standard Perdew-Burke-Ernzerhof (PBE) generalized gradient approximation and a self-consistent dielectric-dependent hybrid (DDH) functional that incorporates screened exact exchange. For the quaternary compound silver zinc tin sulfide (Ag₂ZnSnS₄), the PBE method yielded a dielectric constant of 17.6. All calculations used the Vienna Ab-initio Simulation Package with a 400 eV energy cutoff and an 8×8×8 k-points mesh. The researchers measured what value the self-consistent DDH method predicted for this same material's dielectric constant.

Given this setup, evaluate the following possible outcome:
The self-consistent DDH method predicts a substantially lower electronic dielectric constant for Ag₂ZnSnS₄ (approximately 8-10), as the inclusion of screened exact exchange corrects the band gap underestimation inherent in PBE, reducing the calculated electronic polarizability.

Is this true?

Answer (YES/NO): NO